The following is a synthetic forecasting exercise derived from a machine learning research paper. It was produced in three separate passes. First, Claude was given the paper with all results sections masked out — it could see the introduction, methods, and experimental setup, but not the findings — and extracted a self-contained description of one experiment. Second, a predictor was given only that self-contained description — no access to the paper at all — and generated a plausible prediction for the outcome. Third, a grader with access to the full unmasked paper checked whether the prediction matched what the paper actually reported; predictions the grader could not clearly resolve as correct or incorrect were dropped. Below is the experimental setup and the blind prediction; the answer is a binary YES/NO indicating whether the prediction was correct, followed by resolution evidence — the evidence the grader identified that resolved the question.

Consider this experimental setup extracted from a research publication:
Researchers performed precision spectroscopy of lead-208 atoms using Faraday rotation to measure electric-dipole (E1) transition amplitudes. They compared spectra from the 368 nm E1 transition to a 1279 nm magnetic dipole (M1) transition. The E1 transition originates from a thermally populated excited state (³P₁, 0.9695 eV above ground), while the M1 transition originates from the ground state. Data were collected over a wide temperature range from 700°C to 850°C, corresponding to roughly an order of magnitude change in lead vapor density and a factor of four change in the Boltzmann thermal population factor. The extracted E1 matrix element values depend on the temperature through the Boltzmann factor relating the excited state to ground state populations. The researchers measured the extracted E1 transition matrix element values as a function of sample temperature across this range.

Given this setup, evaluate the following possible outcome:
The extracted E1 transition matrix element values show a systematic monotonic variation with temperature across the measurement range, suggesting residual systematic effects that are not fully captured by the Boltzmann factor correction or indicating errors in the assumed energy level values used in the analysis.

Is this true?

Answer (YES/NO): NO